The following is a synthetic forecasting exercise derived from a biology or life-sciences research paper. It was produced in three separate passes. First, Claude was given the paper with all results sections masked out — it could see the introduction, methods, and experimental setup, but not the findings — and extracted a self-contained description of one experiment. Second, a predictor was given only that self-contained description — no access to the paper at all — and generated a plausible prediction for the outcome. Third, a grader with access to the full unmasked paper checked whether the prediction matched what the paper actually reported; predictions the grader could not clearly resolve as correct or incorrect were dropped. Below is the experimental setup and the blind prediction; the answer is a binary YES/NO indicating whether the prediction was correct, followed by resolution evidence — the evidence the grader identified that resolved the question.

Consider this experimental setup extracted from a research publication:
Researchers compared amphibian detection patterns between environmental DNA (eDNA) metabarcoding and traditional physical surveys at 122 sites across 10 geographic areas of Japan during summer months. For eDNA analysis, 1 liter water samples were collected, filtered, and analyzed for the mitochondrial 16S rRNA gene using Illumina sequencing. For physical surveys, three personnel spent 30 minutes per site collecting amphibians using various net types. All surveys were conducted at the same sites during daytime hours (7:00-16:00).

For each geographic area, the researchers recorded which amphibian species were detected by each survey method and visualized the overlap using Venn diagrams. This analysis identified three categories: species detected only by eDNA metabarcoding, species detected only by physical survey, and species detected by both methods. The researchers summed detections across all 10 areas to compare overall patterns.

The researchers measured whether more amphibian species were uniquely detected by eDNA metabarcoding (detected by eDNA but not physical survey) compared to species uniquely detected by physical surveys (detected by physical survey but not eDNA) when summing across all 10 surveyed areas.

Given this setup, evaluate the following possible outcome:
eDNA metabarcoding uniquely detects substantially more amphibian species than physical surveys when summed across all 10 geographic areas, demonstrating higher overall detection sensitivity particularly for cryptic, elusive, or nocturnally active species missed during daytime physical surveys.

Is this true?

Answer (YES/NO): YES